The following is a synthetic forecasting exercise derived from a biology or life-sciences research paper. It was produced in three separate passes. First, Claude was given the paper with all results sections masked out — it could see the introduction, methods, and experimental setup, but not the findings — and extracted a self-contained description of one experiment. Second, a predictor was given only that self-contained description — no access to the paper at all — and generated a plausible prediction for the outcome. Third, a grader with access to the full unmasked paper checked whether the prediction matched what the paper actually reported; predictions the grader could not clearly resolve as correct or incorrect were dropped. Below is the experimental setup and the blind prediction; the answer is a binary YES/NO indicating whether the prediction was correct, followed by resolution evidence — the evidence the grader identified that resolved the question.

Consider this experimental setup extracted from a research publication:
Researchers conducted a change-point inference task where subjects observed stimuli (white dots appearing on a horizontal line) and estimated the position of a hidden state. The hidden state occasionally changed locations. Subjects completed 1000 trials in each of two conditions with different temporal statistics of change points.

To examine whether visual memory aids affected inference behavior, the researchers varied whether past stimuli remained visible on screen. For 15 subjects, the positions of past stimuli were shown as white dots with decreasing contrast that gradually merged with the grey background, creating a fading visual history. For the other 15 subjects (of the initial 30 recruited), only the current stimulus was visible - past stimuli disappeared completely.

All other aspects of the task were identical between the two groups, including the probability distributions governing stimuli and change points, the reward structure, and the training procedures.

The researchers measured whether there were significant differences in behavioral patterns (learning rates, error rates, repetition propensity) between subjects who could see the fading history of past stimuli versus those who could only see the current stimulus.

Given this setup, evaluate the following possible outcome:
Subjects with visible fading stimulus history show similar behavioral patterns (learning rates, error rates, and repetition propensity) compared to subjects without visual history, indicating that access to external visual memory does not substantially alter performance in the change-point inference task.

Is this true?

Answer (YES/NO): YES